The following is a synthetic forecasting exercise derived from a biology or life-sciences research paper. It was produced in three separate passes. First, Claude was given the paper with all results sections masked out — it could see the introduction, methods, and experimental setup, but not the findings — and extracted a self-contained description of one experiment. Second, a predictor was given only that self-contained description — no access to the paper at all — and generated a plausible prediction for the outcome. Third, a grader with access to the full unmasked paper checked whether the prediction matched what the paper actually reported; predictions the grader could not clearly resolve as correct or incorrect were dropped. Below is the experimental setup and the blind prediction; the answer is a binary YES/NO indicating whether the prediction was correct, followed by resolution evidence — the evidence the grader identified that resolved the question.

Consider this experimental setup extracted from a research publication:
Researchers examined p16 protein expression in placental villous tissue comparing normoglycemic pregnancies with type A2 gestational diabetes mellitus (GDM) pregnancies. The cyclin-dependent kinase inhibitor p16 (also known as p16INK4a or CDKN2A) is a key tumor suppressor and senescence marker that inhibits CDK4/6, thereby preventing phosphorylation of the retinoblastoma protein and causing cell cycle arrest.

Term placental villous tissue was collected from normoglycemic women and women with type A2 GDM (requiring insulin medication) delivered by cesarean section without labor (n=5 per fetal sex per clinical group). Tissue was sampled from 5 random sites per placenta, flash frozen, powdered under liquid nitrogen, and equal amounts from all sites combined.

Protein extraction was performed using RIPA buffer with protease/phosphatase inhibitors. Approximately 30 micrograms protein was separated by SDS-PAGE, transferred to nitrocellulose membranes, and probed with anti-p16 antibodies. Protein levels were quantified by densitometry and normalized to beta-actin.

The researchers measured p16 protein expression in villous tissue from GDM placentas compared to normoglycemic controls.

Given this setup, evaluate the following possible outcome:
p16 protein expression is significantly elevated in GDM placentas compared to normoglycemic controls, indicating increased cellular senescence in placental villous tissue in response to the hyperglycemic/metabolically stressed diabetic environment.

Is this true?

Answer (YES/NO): YES